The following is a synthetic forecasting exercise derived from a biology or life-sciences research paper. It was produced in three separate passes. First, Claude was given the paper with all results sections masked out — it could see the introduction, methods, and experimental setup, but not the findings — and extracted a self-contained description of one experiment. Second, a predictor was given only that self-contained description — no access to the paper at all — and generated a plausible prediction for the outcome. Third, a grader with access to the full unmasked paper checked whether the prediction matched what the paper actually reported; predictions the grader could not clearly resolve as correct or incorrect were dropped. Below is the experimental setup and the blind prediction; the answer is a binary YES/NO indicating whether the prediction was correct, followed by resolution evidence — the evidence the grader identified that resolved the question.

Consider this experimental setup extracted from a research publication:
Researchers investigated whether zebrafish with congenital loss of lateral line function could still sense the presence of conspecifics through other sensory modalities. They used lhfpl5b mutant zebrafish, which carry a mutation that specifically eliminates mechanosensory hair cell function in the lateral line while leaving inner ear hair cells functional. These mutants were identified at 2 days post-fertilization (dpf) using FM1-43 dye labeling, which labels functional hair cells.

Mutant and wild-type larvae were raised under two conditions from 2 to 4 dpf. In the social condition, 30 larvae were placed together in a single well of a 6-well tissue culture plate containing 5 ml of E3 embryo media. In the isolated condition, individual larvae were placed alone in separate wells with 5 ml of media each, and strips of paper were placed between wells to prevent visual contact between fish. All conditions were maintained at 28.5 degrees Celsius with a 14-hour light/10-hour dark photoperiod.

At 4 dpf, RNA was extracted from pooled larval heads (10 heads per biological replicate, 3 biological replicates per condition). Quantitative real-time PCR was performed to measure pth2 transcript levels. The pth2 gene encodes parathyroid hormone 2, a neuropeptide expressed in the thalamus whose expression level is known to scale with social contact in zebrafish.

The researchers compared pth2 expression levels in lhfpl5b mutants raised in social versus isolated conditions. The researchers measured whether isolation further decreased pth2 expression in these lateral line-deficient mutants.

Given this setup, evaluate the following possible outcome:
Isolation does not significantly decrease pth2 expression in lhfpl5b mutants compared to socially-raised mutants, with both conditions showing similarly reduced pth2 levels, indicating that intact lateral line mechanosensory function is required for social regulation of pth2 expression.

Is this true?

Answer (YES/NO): NO